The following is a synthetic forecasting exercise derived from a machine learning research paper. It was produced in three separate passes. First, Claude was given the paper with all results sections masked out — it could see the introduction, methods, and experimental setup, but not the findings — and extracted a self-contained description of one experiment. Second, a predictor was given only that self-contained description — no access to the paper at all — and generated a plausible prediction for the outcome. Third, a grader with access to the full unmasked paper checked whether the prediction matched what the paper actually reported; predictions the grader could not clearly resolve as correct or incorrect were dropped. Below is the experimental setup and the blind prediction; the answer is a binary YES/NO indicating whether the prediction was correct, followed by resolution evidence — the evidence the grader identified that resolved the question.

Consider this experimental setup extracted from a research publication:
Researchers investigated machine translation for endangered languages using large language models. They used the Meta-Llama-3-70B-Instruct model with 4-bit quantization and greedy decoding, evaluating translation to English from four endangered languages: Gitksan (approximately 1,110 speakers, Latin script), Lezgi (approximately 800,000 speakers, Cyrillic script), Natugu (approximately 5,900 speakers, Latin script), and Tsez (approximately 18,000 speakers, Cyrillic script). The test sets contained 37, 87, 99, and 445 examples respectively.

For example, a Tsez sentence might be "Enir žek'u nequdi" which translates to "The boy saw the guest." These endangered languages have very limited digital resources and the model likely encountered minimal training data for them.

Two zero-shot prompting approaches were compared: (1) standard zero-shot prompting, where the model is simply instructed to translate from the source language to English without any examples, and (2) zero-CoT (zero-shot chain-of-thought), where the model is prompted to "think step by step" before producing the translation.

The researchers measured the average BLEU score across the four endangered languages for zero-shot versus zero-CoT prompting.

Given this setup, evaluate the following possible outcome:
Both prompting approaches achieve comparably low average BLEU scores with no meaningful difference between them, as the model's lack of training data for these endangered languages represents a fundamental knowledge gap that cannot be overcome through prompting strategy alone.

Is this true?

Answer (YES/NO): NO